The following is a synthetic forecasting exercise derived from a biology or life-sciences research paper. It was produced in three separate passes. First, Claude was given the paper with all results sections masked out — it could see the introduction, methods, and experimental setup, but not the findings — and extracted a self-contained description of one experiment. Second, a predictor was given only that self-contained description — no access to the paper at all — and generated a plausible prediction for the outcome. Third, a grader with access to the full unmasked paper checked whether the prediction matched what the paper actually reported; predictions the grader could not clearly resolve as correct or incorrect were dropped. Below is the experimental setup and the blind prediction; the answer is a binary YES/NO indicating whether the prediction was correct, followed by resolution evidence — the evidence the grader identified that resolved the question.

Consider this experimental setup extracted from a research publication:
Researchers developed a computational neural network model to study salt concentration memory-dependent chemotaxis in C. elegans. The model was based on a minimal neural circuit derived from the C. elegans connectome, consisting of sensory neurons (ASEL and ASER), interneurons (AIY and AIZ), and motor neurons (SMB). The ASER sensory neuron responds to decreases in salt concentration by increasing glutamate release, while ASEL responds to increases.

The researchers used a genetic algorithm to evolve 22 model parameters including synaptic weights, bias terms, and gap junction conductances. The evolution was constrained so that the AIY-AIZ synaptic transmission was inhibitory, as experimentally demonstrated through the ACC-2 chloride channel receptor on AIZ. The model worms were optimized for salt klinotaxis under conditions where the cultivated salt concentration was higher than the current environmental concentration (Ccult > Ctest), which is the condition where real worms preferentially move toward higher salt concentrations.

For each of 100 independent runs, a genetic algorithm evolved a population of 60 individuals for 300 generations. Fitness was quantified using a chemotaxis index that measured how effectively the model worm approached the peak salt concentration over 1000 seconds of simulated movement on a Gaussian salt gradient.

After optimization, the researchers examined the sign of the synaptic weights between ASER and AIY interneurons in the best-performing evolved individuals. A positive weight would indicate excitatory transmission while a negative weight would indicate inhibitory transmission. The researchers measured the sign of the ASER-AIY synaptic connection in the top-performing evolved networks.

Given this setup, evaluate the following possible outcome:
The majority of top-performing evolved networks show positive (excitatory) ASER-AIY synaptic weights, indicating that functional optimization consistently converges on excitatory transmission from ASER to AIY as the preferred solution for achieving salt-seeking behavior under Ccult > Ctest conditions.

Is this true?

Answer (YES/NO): NO